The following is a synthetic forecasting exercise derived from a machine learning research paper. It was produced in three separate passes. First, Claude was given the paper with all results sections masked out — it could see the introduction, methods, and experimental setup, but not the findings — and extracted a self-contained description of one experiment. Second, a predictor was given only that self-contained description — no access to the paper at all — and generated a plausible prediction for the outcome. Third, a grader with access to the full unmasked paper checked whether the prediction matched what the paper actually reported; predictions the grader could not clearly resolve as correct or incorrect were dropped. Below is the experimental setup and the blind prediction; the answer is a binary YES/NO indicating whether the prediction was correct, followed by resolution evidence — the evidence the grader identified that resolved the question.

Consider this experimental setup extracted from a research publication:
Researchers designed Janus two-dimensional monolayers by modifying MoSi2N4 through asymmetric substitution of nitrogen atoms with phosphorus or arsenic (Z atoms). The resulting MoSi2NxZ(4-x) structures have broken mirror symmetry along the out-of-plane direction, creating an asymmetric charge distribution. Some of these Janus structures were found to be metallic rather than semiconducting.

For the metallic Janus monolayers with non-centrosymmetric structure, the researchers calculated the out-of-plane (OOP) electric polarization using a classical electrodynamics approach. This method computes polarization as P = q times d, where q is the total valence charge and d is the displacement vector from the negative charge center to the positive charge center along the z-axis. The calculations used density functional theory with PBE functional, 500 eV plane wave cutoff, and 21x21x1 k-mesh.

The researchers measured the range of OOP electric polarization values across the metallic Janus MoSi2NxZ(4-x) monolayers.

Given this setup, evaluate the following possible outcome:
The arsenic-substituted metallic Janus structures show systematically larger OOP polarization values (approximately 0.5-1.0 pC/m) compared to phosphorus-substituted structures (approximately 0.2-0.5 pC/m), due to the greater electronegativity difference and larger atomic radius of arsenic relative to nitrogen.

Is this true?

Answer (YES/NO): NO